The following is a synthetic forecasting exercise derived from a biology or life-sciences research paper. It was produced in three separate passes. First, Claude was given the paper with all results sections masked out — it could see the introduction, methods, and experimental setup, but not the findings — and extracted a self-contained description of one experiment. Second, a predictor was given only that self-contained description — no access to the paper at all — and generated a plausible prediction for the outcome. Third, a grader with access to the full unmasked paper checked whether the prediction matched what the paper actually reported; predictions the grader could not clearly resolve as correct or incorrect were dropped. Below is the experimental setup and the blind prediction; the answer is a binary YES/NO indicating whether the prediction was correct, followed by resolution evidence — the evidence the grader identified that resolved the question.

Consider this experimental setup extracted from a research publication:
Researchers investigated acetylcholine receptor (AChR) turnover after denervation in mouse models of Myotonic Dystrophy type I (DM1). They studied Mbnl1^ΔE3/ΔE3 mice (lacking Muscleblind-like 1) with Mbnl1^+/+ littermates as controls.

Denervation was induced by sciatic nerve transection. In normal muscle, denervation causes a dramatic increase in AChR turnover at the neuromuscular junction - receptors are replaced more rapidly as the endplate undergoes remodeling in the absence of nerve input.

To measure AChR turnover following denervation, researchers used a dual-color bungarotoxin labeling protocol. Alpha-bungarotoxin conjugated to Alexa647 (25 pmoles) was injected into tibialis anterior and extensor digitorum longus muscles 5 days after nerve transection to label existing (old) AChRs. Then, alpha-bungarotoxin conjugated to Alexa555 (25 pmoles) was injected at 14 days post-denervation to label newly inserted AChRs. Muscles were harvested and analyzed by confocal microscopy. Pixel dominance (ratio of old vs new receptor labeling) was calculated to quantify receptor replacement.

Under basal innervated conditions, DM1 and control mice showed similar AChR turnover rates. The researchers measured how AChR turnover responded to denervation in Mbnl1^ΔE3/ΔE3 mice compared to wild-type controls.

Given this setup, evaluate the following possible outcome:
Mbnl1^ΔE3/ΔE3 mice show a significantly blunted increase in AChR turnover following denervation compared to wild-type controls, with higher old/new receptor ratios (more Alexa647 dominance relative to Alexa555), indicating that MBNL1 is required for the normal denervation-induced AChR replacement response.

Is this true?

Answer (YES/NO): YES